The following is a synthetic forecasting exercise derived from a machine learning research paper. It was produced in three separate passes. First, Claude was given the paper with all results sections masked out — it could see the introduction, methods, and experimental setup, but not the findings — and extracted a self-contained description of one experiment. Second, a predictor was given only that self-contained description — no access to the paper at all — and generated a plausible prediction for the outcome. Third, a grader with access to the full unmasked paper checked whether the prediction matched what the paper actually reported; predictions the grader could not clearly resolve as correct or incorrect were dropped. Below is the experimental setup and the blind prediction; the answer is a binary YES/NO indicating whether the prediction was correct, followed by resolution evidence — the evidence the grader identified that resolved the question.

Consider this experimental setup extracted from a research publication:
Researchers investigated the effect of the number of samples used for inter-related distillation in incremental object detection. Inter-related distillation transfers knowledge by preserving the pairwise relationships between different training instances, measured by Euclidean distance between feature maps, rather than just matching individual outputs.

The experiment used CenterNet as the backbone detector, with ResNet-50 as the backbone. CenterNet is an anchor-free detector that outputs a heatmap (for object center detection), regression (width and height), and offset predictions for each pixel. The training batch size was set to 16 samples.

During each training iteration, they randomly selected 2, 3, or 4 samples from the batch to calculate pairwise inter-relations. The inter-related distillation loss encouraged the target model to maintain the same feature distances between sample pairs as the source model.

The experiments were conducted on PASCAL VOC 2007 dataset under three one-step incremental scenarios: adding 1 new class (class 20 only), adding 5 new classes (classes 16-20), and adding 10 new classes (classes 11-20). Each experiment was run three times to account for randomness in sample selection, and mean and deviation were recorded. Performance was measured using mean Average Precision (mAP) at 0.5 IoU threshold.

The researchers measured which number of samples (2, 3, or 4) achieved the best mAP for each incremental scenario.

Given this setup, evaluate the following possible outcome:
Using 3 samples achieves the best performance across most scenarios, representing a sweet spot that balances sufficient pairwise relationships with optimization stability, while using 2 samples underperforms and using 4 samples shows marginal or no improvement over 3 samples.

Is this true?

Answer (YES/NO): NO